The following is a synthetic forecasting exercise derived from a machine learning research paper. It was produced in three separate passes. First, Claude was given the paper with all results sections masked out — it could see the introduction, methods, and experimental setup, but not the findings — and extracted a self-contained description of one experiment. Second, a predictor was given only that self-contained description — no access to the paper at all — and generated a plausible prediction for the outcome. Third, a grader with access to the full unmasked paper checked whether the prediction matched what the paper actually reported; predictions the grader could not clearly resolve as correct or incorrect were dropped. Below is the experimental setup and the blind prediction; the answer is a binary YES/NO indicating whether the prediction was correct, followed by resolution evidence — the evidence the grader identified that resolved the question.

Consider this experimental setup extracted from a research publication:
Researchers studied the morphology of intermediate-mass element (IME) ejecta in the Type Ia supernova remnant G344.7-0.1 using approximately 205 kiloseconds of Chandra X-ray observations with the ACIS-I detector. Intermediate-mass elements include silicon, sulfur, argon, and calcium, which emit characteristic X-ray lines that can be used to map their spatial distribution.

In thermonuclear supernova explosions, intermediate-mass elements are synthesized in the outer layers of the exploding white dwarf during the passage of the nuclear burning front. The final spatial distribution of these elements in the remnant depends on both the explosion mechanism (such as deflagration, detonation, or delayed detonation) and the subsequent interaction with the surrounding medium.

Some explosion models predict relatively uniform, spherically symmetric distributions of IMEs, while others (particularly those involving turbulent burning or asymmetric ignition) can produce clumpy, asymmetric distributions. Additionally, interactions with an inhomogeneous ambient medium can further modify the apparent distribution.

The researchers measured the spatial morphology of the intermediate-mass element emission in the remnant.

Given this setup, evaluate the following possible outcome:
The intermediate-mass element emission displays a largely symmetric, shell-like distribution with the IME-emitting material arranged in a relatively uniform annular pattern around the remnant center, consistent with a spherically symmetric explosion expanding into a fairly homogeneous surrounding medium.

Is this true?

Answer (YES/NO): NO